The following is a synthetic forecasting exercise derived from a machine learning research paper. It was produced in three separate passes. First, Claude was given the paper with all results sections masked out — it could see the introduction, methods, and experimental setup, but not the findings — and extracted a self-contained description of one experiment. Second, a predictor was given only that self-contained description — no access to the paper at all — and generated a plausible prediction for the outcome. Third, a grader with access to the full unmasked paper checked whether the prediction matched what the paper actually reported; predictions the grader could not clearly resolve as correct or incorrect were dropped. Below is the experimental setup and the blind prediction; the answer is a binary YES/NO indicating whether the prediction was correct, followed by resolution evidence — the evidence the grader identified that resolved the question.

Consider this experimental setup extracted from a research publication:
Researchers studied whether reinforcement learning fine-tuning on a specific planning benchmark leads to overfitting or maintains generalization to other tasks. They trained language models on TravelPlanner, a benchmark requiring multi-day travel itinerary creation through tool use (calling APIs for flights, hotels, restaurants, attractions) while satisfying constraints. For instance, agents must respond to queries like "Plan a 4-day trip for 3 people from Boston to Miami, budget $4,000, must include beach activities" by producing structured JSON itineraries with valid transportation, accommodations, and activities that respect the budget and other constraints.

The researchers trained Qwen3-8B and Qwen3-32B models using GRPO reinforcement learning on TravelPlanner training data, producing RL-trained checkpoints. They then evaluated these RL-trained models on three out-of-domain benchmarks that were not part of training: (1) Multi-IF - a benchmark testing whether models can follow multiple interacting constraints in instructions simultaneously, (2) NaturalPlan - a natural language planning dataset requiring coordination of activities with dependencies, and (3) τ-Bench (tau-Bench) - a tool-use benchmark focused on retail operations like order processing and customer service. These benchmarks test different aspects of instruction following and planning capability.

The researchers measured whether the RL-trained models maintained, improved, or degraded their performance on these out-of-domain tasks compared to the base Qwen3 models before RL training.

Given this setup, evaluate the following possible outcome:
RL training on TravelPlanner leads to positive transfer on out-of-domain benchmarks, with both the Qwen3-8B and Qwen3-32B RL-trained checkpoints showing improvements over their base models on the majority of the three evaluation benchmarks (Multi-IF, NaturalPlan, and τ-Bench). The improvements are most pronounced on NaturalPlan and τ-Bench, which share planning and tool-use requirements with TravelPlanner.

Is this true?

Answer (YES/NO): NO